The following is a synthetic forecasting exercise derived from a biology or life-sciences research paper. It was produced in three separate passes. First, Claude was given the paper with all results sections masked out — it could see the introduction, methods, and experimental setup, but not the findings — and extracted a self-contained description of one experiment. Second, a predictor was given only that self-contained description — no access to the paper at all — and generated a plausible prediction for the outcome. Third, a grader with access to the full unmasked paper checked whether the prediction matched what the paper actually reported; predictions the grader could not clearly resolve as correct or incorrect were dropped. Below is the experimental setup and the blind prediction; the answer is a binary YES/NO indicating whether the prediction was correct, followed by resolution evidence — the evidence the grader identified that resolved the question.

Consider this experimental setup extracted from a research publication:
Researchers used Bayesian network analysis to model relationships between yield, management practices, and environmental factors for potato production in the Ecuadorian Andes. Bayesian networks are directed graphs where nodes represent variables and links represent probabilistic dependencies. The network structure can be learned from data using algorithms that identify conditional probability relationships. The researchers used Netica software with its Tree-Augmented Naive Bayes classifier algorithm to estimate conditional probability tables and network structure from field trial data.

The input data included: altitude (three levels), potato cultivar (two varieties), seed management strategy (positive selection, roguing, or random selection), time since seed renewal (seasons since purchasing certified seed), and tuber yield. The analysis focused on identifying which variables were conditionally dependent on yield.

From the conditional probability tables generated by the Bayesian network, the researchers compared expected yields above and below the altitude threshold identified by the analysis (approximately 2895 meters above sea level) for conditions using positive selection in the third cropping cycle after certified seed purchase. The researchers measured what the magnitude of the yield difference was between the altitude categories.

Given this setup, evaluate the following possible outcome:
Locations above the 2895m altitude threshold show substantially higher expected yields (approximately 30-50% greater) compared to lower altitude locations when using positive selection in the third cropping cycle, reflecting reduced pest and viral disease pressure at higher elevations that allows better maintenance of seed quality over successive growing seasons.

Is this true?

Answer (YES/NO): NO